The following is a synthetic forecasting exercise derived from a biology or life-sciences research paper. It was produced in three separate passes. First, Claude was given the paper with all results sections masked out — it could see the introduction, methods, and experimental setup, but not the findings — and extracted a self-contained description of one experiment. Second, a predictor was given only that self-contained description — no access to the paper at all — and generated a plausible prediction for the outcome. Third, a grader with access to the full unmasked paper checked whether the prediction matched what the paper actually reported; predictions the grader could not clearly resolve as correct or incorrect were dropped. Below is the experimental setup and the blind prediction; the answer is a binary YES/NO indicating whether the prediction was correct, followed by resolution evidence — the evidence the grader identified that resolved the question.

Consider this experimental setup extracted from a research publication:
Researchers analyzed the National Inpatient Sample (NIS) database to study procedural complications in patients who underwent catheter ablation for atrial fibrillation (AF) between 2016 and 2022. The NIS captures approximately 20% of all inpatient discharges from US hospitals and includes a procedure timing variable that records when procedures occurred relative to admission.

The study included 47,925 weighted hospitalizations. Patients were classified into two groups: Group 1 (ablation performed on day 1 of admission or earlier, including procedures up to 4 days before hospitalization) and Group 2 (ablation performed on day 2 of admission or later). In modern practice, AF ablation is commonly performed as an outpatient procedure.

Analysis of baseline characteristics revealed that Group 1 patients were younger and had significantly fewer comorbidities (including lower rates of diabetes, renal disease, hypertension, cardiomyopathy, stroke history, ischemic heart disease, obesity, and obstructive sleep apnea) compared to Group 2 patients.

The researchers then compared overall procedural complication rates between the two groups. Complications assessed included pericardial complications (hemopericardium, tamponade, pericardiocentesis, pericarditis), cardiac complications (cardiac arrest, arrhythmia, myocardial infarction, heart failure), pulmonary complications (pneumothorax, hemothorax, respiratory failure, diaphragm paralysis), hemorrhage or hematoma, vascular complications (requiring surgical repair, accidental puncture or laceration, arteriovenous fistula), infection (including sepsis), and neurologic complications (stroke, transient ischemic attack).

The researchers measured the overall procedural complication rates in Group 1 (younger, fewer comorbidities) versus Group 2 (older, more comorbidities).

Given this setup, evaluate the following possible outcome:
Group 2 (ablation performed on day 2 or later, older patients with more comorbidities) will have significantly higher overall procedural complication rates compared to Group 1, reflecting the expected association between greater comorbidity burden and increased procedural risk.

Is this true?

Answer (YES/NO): NO